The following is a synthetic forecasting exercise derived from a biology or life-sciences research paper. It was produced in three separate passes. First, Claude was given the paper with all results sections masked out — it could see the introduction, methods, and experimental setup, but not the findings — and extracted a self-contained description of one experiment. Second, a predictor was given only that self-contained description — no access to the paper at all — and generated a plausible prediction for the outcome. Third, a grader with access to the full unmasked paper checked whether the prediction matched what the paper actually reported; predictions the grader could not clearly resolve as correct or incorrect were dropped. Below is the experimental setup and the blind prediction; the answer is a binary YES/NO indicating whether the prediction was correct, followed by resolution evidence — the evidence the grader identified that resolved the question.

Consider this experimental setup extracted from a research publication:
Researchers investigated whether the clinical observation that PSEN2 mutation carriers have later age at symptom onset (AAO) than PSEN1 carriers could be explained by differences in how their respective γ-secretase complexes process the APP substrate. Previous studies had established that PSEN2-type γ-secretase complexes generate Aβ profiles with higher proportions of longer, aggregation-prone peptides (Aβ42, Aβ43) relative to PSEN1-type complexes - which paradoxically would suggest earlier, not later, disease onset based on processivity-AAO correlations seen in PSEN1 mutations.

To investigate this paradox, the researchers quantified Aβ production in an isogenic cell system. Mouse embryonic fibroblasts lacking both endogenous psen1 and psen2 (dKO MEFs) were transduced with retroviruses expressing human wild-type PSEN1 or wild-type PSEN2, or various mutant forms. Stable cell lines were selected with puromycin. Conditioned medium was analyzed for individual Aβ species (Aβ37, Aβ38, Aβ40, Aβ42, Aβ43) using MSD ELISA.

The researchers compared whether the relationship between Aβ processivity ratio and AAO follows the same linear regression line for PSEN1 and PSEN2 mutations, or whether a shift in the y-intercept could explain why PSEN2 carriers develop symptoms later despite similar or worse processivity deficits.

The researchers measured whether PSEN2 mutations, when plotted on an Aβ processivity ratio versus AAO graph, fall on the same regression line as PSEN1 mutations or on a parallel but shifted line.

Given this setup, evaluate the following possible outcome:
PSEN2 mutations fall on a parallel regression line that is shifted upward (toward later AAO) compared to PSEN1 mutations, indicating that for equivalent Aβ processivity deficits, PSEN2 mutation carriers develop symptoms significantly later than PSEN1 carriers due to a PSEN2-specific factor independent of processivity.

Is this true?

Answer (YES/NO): YES